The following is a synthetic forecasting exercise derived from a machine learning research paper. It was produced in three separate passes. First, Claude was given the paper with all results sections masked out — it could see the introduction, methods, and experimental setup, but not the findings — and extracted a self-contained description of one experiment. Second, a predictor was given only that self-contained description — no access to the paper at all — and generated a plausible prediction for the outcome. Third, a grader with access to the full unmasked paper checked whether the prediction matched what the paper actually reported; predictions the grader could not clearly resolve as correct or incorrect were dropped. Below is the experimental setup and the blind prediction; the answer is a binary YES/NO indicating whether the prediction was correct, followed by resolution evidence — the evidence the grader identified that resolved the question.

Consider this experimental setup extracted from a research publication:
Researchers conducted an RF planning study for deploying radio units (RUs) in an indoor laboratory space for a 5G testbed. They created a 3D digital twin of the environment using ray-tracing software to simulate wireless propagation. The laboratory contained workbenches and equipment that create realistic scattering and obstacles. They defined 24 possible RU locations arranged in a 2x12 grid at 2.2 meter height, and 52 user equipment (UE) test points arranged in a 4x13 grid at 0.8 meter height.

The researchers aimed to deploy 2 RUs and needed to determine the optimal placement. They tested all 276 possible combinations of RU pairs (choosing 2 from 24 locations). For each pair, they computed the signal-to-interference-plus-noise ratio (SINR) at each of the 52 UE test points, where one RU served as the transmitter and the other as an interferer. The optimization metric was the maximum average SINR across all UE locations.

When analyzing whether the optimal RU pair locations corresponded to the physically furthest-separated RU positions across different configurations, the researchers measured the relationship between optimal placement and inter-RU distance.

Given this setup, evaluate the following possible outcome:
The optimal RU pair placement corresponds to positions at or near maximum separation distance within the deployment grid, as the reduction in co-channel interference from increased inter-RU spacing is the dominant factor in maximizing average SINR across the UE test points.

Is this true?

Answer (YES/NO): NO